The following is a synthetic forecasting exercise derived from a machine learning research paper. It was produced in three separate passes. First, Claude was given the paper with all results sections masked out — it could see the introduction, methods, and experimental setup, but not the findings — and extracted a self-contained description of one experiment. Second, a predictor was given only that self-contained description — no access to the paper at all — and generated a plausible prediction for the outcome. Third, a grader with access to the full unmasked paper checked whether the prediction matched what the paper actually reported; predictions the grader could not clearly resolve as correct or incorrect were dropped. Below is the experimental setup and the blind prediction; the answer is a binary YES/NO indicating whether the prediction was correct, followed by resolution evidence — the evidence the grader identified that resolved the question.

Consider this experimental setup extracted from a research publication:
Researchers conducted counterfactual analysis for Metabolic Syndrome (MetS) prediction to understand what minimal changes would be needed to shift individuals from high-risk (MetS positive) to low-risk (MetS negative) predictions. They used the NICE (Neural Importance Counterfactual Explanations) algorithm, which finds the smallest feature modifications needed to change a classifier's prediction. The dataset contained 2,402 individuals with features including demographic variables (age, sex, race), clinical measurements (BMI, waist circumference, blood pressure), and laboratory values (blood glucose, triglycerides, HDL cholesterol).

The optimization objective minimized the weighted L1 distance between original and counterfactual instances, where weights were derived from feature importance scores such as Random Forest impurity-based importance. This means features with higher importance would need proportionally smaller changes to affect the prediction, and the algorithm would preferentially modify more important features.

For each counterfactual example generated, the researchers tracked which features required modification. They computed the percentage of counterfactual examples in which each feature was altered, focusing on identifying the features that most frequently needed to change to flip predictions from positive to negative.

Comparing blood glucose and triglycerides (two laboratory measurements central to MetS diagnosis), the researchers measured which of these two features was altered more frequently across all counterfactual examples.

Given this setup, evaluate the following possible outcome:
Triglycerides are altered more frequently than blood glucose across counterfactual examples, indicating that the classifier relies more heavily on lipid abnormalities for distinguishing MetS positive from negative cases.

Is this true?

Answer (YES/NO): NO